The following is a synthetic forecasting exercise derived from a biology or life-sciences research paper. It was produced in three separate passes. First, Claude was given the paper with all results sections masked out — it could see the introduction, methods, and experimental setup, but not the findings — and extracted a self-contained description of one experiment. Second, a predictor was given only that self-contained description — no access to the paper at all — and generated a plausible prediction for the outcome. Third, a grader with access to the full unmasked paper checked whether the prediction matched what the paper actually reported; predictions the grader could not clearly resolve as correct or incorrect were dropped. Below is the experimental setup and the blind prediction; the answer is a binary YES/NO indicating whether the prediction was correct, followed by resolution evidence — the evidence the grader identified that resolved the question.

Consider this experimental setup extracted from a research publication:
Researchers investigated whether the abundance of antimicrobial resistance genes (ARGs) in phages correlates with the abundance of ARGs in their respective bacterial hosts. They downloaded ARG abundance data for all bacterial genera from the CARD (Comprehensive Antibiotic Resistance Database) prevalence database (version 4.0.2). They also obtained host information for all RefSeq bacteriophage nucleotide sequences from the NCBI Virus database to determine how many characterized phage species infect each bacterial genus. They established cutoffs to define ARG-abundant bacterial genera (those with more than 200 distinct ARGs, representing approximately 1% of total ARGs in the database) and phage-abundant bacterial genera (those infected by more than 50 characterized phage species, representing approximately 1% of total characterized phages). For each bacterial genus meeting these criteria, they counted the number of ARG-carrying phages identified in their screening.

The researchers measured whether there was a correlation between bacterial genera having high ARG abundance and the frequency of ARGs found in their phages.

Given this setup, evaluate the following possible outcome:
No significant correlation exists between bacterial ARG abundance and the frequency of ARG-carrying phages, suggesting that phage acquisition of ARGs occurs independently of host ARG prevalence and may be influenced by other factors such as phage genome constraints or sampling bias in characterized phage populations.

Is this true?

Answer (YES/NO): NO